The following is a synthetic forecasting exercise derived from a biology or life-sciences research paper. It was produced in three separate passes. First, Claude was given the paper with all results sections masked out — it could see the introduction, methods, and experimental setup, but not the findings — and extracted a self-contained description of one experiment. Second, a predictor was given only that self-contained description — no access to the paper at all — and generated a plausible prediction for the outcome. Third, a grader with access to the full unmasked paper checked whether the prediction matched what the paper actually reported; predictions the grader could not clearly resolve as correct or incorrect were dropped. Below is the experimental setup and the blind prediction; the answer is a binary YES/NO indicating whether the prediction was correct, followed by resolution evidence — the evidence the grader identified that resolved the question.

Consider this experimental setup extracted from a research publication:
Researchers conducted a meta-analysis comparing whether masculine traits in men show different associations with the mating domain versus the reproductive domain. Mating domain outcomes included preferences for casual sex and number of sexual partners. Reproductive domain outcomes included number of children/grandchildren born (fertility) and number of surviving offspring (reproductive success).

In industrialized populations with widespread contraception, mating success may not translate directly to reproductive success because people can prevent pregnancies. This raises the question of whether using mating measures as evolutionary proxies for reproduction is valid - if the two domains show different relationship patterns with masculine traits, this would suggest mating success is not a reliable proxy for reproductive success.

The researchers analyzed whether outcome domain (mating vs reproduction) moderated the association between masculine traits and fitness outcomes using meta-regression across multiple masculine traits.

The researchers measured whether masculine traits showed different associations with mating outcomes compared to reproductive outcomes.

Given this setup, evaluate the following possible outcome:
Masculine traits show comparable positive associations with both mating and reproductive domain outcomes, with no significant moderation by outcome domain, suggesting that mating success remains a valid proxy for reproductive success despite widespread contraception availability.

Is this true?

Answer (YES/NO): NO